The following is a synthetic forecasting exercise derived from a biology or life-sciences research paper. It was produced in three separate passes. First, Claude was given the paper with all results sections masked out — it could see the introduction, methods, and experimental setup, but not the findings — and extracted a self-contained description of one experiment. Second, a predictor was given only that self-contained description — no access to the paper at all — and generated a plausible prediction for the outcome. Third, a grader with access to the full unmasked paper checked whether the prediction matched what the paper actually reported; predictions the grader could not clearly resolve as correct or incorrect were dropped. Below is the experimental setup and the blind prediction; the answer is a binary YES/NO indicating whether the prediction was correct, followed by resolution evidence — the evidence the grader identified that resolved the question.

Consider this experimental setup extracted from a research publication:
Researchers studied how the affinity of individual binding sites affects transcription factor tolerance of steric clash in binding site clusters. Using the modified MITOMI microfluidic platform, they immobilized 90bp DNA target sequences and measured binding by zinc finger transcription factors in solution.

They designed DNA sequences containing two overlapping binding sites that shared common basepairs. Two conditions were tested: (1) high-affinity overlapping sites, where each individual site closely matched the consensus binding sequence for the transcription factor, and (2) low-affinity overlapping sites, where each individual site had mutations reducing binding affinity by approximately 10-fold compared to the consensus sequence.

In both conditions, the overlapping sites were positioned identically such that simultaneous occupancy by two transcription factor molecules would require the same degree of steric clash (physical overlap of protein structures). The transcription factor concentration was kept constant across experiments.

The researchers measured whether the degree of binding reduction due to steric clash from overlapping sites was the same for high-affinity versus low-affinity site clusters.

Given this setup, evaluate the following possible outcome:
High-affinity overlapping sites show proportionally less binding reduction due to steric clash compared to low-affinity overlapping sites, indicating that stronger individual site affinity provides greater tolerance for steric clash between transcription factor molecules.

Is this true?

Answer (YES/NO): YES